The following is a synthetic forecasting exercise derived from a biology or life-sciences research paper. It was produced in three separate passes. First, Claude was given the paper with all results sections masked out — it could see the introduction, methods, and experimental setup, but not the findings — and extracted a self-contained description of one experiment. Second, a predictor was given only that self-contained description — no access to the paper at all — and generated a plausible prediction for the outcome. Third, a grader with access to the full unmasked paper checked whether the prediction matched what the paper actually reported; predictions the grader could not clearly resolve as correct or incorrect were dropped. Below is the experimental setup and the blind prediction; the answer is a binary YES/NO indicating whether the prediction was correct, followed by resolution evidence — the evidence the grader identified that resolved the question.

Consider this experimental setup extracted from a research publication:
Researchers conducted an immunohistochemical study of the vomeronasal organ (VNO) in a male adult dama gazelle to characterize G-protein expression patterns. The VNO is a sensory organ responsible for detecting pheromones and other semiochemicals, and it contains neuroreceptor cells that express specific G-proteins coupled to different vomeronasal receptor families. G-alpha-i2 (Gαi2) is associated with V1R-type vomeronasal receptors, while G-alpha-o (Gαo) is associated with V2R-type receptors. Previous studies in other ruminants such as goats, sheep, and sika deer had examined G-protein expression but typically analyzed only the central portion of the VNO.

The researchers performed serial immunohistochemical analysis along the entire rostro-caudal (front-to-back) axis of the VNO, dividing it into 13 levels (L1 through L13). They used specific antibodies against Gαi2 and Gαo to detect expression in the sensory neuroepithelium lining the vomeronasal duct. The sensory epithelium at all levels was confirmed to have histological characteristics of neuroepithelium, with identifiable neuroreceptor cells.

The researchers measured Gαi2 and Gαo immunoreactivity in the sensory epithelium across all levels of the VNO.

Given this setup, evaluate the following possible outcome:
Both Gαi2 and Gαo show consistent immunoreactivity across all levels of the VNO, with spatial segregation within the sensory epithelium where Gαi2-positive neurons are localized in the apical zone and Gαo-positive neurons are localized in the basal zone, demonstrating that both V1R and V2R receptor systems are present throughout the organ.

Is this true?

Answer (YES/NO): NO